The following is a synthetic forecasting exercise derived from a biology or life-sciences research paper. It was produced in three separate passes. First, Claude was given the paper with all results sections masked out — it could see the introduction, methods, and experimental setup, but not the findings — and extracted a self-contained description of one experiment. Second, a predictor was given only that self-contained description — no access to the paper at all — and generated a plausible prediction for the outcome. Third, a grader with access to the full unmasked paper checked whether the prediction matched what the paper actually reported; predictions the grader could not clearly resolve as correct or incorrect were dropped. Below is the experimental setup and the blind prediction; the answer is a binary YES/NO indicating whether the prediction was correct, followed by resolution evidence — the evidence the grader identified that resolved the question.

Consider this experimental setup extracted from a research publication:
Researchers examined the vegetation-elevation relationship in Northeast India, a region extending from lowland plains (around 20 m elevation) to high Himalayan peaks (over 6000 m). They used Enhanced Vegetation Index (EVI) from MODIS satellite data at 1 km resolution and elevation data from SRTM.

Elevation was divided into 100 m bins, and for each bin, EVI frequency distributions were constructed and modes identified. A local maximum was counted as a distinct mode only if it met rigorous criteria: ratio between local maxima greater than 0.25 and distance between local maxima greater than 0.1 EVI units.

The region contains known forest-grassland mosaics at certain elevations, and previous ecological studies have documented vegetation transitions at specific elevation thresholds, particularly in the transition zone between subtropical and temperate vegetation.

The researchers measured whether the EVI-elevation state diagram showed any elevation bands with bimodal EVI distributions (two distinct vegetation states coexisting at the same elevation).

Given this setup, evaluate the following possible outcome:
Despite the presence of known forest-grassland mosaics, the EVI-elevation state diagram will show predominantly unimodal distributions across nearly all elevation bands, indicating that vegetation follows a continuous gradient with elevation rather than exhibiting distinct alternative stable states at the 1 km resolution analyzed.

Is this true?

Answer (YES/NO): YES